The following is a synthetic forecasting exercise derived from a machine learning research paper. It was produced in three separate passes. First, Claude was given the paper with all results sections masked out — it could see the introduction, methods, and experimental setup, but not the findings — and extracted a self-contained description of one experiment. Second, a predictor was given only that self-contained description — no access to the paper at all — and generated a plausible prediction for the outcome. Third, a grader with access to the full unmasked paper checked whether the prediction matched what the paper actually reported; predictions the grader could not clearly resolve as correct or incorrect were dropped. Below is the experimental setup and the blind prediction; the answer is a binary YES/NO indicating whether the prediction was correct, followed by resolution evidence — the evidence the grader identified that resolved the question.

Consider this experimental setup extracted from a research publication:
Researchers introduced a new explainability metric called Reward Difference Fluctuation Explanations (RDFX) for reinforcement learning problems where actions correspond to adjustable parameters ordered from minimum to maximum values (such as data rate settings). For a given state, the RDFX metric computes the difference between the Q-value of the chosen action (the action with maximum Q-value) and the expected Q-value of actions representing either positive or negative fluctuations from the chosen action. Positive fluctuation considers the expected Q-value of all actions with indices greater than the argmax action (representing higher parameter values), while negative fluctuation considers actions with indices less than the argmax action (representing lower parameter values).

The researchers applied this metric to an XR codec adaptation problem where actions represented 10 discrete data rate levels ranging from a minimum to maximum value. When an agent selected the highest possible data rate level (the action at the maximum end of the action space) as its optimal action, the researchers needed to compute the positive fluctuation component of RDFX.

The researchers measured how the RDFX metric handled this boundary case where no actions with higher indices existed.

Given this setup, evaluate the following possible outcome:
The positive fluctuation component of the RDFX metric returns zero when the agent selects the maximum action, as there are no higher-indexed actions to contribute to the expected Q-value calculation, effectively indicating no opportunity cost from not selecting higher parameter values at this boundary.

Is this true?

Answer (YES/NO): YES